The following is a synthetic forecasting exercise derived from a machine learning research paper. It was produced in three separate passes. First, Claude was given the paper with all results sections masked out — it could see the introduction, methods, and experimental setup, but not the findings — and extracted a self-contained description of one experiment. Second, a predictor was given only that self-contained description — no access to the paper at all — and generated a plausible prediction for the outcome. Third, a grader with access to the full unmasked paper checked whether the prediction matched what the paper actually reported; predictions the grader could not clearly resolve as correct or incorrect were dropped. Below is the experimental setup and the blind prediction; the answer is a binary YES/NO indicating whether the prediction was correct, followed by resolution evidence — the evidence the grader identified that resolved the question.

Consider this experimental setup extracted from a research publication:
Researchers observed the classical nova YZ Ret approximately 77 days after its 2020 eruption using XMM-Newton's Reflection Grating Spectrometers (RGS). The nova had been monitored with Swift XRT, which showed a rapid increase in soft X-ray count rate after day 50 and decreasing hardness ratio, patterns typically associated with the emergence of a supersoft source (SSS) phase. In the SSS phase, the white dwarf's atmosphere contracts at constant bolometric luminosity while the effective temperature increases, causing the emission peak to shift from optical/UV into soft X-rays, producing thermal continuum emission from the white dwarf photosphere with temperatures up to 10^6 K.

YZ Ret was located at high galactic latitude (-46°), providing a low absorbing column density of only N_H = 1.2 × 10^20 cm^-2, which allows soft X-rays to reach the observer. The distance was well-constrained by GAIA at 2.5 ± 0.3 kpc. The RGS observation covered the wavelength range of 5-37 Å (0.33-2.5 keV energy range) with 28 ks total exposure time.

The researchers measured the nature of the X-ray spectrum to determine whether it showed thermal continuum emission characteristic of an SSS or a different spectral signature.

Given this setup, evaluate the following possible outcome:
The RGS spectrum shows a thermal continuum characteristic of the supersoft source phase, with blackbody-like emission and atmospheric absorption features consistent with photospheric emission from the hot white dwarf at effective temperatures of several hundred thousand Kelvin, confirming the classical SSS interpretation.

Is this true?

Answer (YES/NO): NO